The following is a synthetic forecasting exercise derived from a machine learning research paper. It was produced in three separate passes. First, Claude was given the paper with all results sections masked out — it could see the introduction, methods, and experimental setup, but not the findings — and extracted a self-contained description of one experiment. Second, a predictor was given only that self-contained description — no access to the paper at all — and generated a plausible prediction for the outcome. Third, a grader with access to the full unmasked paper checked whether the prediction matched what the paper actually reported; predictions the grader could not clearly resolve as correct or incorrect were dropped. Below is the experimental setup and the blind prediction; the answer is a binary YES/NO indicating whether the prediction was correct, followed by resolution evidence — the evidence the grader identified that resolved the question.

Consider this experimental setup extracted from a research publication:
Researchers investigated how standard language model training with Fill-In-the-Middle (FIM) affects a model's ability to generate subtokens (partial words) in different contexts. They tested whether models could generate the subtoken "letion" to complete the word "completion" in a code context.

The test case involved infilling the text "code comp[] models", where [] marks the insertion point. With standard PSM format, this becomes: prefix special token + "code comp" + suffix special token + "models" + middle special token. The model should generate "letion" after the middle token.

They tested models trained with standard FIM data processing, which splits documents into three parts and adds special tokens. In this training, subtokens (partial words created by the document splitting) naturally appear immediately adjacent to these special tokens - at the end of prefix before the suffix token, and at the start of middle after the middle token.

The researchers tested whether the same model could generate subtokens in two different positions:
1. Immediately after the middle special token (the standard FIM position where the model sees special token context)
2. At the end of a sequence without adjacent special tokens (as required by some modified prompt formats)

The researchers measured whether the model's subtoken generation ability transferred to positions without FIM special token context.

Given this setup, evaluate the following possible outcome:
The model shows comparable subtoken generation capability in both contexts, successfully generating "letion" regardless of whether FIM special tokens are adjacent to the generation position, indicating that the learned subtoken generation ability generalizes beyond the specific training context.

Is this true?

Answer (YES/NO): NO